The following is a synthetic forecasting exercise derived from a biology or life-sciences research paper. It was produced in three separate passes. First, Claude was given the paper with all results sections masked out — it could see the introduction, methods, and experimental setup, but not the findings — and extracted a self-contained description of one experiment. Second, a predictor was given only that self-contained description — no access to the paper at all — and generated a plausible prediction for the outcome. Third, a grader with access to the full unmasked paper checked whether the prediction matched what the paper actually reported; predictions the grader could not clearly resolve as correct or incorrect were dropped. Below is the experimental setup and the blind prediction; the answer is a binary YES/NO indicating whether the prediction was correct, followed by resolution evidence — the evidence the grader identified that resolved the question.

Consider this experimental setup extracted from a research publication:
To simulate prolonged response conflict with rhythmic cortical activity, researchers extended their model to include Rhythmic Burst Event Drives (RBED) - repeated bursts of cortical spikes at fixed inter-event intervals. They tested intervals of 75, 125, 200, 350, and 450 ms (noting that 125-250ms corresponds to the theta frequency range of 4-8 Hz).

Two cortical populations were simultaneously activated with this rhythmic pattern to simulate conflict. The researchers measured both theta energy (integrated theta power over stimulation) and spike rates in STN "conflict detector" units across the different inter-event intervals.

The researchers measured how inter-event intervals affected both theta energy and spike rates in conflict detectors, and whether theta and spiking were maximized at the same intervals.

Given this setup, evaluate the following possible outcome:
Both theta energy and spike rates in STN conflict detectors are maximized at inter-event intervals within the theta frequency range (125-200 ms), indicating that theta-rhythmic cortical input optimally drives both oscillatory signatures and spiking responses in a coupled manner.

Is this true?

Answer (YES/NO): YES